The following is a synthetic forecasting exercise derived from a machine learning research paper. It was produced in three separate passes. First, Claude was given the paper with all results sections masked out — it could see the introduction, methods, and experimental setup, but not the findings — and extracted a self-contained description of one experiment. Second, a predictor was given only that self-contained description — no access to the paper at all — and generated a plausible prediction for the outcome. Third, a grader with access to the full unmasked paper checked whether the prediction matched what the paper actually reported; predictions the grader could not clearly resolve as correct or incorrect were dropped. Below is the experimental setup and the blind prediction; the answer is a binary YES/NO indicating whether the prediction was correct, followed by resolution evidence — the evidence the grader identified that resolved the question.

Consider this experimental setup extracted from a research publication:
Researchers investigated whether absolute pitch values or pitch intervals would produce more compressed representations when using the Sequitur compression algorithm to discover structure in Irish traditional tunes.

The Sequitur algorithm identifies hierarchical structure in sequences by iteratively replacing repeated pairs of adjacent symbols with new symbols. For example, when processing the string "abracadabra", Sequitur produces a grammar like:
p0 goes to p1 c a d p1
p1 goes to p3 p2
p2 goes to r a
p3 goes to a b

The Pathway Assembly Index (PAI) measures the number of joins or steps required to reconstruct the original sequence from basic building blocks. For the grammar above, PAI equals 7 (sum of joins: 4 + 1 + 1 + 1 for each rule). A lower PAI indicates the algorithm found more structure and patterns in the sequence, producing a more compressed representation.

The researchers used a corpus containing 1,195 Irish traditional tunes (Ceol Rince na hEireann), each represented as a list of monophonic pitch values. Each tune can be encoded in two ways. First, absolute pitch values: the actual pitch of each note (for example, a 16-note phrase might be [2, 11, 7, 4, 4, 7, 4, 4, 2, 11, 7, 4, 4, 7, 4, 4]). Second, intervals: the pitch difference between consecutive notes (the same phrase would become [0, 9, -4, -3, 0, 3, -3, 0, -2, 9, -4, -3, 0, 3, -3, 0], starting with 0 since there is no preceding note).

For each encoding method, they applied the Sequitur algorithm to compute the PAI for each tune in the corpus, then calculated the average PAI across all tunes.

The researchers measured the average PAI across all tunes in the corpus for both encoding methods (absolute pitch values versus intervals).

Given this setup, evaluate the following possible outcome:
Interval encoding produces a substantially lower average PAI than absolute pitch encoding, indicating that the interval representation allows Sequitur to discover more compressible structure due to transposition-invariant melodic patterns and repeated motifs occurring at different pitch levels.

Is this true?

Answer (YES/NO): NO